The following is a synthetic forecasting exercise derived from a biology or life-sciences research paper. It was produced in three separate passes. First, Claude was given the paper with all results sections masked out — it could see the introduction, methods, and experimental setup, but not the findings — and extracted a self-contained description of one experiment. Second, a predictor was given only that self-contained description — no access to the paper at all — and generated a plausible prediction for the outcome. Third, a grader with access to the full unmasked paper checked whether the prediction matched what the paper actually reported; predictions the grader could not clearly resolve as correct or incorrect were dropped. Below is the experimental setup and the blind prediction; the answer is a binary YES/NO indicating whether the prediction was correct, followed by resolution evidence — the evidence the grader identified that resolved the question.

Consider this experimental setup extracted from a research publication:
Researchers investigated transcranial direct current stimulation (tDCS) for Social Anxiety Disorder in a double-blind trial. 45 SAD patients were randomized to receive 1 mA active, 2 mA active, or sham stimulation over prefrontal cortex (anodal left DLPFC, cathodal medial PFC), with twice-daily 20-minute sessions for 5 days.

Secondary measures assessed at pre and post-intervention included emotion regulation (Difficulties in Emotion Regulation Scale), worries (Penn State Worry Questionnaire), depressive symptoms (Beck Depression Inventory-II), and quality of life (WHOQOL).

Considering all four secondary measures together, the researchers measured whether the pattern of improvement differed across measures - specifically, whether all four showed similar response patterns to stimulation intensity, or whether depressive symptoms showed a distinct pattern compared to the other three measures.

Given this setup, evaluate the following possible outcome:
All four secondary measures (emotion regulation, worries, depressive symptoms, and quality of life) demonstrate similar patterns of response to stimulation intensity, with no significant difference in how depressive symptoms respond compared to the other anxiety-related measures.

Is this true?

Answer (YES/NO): NO